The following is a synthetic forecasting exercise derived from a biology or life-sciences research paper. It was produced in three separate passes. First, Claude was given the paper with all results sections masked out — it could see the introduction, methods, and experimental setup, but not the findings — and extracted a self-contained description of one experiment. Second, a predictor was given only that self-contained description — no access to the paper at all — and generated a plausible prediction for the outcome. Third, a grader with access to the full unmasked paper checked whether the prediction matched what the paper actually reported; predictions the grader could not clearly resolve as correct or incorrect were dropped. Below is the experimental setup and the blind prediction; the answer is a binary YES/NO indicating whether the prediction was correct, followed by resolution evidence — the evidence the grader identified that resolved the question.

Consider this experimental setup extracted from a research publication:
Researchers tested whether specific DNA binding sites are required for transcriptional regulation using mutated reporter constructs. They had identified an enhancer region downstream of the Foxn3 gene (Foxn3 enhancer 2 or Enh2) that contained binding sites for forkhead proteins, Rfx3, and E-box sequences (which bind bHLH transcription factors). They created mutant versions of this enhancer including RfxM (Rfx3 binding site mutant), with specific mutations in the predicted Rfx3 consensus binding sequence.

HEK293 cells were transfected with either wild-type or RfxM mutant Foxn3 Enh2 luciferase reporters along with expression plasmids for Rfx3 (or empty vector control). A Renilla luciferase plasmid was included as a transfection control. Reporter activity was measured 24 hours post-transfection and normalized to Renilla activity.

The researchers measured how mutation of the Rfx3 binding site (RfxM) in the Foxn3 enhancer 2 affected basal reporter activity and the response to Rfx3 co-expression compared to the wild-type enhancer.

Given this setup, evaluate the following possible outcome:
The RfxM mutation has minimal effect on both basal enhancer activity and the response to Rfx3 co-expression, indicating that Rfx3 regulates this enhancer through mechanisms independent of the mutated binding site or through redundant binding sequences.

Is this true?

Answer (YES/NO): NO